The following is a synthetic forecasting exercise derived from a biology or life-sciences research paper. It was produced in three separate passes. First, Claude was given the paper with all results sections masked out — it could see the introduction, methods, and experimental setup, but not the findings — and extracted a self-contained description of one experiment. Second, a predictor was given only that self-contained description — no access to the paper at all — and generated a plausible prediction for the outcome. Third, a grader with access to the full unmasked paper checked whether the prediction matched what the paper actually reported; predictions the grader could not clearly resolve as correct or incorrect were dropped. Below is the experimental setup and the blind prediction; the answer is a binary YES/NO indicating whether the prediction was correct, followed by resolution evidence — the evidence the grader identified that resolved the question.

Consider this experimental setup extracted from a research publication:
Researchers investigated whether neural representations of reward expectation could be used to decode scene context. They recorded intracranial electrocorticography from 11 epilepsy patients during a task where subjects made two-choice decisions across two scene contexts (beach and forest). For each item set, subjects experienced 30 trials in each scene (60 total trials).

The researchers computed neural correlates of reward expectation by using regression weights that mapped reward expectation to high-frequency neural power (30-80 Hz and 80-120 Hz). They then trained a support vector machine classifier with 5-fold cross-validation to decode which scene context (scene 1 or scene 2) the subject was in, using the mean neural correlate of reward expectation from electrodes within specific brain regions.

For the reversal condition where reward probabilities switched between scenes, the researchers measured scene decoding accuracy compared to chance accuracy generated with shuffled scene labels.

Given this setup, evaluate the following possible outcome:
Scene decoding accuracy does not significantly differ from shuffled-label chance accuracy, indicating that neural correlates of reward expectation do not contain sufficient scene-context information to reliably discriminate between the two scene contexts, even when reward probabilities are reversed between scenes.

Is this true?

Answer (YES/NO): NO